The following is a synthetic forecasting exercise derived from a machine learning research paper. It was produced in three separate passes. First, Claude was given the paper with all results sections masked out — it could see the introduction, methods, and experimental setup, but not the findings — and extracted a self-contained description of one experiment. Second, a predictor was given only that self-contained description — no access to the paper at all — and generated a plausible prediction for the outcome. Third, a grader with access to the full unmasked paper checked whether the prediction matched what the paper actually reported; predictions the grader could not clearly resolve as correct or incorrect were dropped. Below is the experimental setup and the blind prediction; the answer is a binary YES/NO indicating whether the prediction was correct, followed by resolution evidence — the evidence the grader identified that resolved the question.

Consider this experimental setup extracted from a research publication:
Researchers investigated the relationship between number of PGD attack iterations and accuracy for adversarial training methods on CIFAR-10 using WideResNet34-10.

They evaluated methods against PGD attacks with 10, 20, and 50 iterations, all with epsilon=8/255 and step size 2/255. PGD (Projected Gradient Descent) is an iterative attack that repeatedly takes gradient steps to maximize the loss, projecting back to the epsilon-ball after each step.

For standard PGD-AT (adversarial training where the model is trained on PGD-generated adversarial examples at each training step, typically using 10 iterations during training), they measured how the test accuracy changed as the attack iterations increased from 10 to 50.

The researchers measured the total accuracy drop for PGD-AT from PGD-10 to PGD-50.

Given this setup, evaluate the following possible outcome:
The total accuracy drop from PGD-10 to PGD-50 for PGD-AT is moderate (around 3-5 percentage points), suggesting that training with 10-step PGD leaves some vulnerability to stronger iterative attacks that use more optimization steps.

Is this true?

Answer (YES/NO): NO